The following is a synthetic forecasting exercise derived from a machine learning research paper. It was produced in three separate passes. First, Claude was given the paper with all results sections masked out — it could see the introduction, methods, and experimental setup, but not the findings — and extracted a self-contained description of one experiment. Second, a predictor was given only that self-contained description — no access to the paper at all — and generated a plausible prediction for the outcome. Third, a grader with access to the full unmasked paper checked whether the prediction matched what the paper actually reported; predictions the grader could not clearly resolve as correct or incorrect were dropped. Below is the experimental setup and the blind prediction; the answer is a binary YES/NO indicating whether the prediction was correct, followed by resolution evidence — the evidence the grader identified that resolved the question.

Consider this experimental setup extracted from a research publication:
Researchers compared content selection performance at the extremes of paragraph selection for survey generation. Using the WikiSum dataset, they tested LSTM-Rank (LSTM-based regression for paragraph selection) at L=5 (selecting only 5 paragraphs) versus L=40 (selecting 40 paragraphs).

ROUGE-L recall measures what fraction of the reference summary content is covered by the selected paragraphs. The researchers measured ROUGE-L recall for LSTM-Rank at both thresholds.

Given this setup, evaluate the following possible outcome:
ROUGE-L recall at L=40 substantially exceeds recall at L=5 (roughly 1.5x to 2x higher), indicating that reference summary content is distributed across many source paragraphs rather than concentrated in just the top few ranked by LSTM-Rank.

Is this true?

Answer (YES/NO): YES